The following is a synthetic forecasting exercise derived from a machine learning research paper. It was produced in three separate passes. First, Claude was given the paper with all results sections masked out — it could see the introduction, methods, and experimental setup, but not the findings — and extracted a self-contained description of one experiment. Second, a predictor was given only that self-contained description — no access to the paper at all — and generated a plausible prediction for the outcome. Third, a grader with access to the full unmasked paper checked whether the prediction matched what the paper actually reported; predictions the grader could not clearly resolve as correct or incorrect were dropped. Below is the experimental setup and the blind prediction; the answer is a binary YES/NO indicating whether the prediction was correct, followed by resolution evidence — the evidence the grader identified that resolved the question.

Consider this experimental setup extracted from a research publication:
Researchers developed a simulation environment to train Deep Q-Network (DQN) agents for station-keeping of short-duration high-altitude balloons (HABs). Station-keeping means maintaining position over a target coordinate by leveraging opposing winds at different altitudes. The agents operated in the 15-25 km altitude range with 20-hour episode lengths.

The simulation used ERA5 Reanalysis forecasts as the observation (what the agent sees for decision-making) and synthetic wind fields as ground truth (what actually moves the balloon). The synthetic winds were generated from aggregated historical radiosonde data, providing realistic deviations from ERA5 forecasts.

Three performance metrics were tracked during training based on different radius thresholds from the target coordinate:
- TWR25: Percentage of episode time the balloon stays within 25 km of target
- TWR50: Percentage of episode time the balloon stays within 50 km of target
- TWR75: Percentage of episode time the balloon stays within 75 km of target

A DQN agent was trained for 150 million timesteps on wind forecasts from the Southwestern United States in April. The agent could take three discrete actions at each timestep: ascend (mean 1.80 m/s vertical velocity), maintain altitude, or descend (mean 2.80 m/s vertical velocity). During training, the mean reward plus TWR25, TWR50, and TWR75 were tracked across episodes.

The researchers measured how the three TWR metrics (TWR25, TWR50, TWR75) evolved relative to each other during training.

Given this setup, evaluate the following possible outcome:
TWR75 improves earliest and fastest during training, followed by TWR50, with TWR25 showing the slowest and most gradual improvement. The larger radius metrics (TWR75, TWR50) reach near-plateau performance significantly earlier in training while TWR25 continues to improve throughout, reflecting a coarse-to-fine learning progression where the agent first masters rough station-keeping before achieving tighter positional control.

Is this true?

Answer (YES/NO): NO